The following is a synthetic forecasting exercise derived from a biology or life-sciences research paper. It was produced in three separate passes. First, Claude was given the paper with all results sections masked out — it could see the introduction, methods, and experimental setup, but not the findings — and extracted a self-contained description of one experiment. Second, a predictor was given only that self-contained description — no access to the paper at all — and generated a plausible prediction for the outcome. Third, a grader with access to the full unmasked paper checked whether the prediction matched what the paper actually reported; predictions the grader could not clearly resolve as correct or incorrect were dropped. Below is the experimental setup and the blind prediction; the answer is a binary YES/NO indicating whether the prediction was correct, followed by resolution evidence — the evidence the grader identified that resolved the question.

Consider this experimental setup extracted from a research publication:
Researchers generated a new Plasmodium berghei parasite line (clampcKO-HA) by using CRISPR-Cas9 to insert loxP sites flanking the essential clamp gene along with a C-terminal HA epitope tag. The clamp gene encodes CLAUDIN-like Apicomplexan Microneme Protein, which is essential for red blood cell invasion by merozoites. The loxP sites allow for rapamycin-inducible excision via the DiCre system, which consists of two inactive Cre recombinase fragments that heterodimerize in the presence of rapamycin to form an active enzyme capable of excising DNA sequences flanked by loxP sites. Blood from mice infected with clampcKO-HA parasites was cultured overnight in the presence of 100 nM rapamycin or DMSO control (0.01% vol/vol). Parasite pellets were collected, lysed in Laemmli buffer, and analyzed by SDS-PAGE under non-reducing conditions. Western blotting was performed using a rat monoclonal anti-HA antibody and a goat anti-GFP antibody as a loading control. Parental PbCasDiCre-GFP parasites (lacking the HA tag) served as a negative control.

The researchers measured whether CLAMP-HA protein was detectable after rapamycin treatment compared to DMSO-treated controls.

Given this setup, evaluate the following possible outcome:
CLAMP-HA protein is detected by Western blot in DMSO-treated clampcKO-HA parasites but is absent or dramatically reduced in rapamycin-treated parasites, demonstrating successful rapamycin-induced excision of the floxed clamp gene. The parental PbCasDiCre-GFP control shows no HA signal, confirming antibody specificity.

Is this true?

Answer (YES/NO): YES